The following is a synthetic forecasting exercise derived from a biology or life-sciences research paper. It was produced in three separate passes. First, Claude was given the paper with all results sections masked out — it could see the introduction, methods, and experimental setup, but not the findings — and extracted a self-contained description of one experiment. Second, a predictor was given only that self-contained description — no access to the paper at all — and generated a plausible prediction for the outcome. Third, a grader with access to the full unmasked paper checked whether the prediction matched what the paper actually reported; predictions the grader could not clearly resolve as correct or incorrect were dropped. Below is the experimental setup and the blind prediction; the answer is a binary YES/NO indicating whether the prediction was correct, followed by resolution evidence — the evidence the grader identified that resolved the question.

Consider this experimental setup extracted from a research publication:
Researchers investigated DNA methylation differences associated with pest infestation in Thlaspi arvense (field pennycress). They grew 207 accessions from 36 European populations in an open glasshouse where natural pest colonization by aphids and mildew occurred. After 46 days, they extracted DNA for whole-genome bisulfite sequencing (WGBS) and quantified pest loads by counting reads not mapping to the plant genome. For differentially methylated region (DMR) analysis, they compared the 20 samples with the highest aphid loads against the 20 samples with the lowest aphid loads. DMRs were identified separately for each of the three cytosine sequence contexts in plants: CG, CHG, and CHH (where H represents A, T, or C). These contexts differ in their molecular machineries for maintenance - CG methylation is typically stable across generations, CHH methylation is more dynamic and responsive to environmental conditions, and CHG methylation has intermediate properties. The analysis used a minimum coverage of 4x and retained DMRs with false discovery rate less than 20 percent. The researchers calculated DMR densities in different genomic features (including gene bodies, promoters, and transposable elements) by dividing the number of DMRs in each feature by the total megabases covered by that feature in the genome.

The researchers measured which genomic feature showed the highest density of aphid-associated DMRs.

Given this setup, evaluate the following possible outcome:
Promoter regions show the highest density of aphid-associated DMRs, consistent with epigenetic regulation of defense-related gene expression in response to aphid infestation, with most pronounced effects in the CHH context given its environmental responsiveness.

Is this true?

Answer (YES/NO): NO